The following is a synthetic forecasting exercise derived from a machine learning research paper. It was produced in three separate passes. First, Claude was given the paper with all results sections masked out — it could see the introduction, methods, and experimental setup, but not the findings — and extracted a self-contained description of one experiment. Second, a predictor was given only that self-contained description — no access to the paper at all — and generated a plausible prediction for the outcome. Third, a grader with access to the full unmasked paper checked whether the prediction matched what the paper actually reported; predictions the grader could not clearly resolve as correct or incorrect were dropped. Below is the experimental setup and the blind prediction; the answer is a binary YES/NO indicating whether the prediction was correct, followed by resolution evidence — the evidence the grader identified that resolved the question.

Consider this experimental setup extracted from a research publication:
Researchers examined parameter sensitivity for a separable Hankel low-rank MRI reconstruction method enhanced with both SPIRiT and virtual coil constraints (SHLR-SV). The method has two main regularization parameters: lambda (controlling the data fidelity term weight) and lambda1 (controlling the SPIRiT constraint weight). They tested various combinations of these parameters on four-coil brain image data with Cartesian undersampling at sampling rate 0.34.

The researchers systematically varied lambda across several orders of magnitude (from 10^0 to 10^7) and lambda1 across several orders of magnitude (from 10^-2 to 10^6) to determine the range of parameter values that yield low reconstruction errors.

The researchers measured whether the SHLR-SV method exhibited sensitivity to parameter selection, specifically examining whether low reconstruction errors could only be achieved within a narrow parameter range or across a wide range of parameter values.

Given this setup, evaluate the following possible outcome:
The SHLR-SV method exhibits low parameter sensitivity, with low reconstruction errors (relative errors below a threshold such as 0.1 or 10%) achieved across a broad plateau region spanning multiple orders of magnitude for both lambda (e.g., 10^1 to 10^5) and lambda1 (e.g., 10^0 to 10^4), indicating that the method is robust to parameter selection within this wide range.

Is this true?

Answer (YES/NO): YES